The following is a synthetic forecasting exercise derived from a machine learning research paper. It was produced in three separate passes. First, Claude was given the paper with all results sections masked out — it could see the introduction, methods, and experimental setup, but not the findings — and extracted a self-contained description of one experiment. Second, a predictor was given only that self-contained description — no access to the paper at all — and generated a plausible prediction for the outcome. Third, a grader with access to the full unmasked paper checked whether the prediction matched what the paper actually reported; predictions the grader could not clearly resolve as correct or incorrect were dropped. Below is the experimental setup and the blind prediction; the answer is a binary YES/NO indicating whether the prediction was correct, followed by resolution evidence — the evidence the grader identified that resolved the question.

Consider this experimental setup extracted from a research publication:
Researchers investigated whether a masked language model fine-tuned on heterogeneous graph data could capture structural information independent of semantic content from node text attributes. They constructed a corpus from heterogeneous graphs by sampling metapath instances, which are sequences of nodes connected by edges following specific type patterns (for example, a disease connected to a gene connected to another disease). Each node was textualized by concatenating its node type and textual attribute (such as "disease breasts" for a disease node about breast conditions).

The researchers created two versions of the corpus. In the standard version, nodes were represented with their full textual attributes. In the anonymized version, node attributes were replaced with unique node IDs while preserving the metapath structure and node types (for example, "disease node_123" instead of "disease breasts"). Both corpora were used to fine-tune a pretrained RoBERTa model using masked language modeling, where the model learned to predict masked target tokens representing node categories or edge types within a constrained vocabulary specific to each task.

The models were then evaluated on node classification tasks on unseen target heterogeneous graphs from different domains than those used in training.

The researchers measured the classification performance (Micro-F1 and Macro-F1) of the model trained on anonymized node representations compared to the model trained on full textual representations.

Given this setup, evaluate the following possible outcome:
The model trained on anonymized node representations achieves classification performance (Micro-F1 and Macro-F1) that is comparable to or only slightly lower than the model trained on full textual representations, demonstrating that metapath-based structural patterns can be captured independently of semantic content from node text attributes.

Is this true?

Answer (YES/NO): YES